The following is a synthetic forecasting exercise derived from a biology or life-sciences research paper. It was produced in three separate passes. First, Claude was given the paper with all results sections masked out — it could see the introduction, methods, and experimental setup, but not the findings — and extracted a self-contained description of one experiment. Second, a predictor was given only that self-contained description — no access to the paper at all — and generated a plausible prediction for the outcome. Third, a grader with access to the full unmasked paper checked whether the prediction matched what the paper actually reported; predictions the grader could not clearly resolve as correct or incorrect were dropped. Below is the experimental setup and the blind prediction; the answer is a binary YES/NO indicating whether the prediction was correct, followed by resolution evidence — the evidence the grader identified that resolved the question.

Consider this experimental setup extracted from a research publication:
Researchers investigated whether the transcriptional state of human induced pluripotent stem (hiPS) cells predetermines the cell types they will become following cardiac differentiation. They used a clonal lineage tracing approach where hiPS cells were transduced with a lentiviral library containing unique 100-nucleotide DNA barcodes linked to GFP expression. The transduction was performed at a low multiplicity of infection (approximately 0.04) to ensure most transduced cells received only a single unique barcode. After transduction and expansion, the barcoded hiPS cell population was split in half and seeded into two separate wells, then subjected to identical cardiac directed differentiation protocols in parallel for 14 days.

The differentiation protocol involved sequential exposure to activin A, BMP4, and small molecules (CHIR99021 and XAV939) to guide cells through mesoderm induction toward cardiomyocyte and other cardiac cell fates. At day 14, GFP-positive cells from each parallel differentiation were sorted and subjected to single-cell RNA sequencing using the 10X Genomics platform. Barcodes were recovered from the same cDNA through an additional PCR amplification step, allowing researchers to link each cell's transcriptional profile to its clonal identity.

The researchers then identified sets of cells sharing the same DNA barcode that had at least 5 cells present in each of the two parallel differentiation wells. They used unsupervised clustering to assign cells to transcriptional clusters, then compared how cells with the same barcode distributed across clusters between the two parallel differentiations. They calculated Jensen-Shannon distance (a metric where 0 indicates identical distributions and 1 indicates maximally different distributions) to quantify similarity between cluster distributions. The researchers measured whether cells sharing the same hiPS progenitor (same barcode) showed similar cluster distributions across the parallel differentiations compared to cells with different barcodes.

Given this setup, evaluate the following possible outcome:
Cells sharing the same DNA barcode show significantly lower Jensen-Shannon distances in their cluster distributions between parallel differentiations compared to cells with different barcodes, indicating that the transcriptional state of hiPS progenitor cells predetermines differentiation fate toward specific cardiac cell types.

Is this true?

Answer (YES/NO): NO